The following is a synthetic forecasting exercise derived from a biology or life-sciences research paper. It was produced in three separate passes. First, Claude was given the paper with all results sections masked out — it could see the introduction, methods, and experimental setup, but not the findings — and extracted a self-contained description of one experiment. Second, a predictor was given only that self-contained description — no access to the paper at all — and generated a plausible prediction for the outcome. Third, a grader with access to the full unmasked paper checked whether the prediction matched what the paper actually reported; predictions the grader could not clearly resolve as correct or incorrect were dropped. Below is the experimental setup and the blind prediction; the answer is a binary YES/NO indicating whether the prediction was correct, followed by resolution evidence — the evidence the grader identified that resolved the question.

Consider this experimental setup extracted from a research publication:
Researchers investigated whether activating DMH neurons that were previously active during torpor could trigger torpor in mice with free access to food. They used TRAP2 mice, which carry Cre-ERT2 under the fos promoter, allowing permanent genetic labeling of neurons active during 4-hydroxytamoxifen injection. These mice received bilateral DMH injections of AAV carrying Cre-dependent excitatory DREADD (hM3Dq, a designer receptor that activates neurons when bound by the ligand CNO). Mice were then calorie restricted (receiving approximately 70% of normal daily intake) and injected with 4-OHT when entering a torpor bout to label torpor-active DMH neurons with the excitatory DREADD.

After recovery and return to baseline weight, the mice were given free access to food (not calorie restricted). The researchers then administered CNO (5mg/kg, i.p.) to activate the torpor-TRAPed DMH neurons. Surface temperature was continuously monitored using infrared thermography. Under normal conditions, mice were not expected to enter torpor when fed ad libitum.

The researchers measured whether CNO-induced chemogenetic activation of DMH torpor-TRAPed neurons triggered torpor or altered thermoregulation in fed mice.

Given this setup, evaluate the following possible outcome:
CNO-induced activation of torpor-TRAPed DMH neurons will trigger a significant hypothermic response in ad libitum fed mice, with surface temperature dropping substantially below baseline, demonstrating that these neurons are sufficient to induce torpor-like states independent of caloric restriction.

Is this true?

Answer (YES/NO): NO